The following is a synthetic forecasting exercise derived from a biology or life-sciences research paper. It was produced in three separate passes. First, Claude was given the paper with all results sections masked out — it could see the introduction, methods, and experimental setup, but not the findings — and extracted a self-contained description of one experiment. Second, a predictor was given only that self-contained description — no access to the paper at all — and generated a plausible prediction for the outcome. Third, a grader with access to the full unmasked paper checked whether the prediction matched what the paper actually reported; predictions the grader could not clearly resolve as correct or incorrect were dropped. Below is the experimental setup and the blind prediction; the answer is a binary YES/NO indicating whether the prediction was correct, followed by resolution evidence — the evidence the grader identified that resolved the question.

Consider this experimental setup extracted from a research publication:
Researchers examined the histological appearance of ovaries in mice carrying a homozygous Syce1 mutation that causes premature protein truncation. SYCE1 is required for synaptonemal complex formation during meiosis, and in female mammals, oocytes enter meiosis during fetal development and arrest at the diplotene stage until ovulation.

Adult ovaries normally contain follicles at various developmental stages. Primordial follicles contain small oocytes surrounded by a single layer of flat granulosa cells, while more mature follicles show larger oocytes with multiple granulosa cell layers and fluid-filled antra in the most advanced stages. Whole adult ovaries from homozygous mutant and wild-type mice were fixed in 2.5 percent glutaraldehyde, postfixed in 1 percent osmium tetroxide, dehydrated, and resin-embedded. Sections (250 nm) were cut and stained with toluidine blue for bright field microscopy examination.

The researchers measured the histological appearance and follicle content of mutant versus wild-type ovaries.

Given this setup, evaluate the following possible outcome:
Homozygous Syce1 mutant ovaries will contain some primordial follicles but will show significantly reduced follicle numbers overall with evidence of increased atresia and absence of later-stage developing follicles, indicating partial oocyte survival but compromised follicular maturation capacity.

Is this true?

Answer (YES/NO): NO